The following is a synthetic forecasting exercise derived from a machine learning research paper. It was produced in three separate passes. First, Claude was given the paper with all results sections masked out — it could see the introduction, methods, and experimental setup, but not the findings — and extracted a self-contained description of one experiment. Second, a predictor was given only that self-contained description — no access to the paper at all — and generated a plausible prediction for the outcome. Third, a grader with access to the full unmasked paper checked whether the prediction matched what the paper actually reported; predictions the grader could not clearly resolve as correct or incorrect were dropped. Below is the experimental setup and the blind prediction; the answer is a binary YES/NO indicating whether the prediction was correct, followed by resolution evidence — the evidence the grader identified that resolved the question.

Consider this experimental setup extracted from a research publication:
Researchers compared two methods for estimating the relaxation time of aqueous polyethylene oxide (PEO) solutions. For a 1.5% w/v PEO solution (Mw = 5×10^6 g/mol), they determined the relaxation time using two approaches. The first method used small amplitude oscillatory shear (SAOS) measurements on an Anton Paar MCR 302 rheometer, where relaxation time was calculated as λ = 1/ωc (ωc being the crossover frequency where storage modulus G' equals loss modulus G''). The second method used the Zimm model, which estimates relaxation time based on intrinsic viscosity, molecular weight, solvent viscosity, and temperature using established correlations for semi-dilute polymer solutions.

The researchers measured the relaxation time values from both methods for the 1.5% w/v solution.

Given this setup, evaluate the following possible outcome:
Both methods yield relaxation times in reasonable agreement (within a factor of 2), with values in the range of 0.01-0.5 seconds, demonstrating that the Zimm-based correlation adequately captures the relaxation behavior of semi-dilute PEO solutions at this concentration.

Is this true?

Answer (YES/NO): NO